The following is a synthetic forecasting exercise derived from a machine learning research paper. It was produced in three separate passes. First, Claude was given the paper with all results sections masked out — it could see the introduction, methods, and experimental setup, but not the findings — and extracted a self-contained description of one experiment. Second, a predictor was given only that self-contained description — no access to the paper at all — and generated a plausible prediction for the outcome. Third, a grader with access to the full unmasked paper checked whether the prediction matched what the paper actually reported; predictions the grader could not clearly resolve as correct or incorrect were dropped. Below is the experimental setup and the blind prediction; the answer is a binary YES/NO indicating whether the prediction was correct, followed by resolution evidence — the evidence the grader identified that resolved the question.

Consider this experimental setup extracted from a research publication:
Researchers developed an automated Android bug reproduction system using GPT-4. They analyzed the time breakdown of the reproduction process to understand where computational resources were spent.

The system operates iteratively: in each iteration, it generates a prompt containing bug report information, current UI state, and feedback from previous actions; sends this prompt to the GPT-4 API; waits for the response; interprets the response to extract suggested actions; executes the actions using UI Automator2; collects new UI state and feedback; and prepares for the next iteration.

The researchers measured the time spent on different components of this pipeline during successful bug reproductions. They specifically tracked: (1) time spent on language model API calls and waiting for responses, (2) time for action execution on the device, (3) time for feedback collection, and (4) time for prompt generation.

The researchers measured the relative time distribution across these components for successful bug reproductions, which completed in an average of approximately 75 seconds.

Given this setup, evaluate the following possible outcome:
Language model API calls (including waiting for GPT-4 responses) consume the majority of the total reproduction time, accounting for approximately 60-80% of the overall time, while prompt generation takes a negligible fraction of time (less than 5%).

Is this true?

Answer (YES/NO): YES